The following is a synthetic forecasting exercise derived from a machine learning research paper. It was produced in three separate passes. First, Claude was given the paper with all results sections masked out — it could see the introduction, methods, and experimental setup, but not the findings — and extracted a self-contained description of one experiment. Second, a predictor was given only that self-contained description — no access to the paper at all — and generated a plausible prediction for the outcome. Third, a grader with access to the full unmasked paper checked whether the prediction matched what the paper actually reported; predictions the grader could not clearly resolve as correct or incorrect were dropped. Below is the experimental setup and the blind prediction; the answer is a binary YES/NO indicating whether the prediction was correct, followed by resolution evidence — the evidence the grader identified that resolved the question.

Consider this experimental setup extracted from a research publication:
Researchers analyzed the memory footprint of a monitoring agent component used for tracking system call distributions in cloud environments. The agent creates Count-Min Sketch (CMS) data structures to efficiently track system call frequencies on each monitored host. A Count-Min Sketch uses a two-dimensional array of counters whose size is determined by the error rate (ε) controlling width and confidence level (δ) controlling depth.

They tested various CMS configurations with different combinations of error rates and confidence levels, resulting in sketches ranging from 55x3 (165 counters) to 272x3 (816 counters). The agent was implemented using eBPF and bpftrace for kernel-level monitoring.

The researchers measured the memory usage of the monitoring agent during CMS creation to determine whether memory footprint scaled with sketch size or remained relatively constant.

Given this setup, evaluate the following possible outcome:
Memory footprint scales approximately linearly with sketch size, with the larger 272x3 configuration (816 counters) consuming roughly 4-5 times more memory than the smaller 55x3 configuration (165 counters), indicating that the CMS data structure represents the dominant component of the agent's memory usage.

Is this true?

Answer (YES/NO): NO